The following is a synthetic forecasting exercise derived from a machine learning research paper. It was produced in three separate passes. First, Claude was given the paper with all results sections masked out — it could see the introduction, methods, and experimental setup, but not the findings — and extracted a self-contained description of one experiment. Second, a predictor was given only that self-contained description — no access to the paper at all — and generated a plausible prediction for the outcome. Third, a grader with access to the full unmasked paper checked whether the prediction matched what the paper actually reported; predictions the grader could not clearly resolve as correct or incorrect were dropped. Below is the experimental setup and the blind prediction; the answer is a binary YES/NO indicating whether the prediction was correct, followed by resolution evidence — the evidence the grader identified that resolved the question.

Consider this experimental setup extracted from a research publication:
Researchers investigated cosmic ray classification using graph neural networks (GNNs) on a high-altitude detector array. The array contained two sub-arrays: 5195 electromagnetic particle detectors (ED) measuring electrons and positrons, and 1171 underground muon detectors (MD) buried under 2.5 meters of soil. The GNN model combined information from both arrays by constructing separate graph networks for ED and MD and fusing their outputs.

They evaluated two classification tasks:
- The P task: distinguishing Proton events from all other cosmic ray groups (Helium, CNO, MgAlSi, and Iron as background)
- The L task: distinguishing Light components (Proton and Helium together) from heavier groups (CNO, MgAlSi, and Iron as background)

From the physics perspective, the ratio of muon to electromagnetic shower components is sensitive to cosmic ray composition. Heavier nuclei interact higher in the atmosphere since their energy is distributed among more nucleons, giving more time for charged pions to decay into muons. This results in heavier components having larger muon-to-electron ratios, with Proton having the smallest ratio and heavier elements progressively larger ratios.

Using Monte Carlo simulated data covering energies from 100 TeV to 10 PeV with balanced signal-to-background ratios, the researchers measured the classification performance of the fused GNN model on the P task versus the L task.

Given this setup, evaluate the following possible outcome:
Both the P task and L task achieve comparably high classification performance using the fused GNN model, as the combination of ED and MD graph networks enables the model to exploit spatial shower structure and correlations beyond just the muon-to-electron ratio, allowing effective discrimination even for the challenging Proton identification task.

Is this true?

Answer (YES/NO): NO